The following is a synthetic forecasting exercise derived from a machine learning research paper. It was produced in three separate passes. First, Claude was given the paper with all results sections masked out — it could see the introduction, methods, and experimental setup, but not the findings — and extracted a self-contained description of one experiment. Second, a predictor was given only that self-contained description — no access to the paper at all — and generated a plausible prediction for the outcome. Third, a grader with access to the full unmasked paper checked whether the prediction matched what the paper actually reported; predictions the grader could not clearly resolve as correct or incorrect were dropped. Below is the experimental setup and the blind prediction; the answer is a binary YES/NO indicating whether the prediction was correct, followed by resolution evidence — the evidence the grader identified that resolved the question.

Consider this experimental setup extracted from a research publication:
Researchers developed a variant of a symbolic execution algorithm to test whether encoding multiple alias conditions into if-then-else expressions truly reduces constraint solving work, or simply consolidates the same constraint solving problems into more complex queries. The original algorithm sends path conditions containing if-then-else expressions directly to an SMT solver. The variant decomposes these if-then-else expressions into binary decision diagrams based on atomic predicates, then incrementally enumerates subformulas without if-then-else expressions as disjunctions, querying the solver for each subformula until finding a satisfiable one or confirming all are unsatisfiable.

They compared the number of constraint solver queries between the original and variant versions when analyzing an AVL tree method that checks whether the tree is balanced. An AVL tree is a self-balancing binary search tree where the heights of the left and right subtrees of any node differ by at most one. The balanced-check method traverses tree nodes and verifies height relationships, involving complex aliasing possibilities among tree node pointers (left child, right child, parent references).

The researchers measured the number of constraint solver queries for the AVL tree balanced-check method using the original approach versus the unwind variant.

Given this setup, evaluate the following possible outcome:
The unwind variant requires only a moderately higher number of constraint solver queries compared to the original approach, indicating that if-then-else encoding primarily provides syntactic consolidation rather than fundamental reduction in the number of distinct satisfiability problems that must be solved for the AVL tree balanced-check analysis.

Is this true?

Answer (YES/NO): NO